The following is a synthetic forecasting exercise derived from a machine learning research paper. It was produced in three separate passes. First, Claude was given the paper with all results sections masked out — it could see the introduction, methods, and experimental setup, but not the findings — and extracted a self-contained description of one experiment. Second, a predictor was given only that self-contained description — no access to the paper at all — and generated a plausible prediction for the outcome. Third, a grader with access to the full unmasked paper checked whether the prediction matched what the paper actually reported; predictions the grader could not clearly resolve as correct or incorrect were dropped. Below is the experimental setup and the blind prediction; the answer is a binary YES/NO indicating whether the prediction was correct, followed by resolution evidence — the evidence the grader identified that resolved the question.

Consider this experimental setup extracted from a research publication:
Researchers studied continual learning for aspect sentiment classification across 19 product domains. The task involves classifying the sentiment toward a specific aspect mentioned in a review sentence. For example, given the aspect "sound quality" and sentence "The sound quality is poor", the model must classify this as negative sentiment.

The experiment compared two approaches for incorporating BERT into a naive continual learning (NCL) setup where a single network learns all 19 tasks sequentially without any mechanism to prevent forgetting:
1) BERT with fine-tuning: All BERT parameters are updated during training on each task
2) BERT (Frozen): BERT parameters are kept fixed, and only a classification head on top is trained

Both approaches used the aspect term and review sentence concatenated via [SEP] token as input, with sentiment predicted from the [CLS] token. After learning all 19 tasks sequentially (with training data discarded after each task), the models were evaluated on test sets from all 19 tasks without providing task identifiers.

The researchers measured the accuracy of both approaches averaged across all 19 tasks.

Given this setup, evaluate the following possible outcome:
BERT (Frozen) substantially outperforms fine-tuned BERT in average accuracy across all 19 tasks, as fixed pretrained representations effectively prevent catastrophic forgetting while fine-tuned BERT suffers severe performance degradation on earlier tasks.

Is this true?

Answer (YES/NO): YES